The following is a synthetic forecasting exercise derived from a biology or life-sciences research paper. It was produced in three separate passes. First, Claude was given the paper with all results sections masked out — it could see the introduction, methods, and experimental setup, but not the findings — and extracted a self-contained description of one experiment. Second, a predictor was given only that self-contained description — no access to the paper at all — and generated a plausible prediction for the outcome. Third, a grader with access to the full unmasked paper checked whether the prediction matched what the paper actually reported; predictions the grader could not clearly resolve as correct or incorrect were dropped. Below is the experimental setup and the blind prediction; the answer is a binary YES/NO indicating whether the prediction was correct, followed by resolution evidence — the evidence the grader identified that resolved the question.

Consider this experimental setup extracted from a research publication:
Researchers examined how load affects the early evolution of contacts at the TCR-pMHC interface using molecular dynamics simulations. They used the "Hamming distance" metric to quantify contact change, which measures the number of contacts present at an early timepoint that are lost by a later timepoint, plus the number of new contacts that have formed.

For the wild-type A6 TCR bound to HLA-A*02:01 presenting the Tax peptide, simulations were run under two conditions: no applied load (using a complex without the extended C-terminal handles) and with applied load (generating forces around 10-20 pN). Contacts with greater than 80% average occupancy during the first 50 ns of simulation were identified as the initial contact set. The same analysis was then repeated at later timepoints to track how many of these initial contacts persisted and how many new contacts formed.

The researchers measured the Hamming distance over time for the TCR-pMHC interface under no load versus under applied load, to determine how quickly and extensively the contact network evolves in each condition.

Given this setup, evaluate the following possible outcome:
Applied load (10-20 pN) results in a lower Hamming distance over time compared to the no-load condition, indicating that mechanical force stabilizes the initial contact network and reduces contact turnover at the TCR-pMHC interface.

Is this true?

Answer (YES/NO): YES